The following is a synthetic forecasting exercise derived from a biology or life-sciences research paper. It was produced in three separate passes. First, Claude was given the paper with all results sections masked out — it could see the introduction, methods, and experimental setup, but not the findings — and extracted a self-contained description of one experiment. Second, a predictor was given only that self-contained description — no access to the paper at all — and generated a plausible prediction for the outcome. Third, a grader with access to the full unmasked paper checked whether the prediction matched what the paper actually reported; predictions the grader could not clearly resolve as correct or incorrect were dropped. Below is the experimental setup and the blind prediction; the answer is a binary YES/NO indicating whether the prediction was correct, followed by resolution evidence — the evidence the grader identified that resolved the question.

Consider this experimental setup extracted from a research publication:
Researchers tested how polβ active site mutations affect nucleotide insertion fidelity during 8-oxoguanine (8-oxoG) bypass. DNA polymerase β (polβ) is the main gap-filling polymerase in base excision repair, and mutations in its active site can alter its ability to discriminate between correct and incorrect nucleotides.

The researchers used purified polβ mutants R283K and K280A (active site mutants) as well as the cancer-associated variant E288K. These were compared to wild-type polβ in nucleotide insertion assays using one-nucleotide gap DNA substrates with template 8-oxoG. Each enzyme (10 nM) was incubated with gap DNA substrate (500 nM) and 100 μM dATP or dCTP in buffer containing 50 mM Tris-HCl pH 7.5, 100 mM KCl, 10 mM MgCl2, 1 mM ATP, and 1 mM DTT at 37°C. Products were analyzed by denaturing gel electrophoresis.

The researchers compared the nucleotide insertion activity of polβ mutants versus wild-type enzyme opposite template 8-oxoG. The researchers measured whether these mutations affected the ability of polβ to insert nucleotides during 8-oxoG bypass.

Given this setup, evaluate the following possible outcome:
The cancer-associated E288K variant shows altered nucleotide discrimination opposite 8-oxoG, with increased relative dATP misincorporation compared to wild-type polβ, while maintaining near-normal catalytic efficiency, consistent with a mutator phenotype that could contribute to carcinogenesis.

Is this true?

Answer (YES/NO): NO